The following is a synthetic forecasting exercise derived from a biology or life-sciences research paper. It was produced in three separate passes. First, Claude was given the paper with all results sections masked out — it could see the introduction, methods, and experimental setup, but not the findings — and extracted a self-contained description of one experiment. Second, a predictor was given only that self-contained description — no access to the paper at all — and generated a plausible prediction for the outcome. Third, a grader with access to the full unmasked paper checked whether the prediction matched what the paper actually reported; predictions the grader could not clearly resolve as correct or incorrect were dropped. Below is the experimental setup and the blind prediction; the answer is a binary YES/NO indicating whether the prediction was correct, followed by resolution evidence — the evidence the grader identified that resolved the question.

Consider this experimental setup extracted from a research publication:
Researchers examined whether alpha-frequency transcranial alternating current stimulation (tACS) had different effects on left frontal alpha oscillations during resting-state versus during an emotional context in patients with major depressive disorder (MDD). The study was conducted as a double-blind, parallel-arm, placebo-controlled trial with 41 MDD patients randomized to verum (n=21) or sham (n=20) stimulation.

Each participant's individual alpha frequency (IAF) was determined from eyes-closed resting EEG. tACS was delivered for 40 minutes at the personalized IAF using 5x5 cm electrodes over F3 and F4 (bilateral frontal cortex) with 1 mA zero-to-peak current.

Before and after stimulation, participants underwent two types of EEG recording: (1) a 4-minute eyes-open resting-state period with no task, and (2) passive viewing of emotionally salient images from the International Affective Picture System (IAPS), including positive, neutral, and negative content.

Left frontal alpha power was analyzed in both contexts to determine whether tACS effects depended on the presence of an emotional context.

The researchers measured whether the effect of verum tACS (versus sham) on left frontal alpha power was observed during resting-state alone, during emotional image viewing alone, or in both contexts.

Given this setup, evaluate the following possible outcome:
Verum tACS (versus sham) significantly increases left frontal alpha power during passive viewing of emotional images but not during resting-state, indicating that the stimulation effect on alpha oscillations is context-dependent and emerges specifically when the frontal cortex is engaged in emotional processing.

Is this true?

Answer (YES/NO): NO